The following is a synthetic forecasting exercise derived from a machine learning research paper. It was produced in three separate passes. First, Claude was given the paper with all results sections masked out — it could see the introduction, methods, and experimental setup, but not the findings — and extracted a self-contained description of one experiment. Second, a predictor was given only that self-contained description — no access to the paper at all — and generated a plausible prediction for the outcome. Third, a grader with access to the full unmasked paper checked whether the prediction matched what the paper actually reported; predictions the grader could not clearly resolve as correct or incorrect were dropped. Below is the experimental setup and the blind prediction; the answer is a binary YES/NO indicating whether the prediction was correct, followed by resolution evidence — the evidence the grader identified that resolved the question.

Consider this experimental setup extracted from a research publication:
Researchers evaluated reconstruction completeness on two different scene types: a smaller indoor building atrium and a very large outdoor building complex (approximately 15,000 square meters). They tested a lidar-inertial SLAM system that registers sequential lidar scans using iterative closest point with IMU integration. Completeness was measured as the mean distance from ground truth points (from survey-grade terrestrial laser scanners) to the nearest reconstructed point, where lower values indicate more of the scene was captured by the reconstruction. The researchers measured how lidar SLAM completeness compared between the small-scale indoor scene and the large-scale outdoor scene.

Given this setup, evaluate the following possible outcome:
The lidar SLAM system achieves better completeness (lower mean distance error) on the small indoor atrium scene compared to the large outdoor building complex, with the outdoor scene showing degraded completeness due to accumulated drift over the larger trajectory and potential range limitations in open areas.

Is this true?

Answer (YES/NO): YES